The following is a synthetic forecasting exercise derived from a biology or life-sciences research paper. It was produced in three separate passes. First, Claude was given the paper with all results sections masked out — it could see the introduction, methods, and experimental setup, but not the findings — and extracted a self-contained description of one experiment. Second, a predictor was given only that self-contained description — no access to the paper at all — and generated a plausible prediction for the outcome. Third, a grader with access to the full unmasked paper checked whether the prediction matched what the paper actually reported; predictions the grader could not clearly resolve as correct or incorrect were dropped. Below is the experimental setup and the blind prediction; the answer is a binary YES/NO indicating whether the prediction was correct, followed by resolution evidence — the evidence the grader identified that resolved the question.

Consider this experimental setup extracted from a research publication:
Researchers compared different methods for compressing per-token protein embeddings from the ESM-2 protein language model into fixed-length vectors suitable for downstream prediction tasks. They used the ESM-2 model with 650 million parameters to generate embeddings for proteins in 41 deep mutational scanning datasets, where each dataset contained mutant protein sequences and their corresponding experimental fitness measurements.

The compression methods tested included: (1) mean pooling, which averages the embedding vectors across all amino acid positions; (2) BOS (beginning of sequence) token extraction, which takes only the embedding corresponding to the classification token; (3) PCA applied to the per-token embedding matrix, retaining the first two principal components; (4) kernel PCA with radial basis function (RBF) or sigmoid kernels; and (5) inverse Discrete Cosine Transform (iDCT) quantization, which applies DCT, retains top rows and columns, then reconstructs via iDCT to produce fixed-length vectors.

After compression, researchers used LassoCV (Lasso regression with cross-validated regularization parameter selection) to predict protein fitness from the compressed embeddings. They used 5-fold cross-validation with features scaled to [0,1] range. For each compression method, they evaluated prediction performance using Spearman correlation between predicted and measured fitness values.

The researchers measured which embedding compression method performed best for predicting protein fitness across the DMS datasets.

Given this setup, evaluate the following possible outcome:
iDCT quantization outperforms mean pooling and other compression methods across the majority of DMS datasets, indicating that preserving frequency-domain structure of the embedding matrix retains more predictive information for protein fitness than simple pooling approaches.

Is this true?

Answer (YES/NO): NO